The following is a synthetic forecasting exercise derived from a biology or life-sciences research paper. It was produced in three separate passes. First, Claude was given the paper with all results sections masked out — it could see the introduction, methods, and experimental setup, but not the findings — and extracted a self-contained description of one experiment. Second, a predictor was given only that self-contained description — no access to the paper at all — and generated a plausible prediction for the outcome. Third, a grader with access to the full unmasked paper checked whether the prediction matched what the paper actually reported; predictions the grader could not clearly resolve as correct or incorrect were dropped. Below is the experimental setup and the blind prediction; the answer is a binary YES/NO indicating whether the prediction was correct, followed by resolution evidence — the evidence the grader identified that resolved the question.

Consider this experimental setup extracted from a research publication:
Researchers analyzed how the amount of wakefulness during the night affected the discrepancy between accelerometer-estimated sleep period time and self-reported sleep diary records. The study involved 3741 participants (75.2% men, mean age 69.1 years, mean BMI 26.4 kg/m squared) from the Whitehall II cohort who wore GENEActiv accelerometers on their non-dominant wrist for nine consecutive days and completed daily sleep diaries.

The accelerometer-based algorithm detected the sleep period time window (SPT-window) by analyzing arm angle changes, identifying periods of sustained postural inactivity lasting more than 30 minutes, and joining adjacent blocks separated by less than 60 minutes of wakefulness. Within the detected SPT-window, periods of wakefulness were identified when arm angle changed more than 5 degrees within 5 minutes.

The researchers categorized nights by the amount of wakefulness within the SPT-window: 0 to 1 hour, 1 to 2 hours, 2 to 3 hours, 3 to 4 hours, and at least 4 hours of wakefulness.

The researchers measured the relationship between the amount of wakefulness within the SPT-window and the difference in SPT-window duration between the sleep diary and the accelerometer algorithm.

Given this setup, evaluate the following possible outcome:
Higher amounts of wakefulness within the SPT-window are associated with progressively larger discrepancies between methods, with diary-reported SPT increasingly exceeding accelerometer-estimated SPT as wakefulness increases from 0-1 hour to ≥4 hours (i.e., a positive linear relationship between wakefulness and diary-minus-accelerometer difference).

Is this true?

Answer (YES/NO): NO